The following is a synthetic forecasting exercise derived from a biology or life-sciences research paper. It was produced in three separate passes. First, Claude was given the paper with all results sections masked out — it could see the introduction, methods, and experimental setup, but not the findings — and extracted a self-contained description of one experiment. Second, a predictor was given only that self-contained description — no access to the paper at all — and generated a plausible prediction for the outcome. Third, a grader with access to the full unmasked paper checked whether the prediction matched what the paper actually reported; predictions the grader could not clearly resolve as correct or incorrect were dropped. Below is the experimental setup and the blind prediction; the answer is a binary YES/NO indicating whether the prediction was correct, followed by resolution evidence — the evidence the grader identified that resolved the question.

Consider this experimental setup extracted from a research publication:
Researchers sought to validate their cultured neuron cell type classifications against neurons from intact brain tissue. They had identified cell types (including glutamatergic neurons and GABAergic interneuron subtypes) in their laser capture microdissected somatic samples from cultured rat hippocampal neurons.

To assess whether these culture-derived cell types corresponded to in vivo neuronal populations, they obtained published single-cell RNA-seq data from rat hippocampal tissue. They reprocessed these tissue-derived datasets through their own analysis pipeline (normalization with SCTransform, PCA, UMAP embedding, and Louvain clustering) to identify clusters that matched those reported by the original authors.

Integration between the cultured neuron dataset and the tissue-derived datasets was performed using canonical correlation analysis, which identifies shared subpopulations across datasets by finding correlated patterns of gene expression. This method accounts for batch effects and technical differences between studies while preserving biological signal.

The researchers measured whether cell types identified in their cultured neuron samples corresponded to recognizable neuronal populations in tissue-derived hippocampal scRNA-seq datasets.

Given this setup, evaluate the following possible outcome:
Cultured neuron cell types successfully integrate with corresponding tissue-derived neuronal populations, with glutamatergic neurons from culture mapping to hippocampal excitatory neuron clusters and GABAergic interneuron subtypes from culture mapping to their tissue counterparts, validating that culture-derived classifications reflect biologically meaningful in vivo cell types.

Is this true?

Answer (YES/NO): YES